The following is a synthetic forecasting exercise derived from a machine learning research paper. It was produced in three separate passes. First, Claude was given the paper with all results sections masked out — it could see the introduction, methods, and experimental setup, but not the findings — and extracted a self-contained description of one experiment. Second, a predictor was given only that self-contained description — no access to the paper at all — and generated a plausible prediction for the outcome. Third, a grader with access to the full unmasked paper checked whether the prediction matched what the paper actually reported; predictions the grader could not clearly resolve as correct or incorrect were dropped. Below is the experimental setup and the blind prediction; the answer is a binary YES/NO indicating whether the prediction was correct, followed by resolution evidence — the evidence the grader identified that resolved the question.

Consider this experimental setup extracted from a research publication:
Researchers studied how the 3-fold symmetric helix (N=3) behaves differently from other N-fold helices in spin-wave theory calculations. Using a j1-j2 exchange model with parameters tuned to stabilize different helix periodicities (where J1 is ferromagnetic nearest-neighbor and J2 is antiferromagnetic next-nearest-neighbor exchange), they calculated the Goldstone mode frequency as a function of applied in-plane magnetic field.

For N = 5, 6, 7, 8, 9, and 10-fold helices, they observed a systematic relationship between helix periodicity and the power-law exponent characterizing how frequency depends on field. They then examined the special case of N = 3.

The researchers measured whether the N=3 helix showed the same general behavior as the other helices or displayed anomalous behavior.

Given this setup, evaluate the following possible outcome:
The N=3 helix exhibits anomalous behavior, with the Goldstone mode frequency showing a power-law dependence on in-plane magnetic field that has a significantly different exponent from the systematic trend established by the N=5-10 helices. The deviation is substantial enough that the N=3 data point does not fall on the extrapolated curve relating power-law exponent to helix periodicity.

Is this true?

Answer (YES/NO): NO